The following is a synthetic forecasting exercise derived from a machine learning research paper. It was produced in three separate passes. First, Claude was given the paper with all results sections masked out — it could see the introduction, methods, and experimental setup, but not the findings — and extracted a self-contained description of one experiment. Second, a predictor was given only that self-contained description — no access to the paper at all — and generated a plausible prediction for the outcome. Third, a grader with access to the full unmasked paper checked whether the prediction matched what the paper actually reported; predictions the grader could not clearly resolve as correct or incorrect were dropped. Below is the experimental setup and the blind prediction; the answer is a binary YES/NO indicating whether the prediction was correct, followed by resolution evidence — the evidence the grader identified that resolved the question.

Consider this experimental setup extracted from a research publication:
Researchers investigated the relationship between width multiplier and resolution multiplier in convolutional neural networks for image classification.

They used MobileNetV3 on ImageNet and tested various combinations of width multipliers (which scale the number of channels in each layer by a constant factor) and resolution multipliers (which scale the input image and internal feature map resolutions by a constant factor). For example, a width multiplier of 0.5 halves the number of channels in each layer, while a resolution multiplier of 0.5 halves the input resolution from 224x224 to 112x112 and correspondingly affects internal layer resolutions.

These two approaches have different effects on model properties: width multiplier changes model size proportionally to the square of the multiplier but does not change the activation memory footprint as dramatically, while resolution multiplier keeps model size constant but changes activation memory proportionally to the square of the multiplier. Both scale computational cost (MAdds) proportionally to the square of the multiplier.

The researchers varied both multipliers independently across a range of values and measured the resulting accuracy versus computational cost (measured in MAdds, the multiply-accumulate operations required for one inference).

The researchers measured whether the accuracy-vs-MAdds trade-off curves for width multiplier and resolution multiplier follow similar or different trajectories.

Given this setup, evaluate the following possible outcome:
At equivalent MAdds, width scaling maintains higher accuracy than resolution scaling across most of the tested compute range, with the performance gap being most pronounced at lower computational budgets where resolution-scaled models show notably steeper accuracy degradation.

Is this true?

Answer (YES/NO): NO